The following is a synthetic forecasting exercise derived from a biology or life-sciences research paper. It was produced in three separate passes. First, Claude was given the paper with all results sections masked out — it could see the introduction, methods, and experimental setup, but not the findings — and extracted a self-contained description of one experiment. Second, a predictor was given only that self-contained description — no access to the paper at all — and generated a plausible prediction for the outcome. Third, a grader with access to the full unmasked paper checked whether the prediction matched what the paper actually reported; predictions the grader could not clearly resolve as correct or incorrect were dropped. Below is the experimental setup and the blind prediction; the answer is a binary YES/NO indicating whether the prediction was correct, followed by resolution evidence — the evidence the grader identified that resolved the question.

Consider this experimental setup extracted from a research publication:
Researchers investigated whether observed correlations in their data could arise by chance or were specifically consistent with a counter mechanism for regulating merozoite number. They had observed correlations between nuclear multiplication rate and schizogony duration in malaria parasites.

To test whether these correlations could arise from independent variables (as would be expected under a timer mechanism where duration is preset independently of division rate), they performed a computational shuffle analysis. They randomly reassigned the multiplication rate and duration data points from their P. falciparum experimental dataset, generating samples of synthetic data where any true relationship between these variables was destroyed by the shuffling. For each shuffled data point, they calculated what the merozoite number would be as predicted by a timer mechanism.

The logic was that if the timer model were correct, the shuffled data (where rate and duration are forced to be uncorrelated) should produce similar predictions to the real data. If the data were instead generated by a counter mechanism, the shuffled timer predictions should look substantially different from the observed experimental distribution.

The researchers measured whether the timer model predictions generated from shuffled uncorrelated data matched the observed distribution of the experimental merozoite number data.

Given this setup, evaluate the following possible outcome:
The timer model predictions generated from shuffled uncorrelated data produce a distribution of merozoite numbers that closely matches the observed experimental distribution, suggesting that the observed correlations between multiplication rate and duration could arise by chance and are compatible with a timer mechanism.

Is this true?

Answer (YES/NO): NO